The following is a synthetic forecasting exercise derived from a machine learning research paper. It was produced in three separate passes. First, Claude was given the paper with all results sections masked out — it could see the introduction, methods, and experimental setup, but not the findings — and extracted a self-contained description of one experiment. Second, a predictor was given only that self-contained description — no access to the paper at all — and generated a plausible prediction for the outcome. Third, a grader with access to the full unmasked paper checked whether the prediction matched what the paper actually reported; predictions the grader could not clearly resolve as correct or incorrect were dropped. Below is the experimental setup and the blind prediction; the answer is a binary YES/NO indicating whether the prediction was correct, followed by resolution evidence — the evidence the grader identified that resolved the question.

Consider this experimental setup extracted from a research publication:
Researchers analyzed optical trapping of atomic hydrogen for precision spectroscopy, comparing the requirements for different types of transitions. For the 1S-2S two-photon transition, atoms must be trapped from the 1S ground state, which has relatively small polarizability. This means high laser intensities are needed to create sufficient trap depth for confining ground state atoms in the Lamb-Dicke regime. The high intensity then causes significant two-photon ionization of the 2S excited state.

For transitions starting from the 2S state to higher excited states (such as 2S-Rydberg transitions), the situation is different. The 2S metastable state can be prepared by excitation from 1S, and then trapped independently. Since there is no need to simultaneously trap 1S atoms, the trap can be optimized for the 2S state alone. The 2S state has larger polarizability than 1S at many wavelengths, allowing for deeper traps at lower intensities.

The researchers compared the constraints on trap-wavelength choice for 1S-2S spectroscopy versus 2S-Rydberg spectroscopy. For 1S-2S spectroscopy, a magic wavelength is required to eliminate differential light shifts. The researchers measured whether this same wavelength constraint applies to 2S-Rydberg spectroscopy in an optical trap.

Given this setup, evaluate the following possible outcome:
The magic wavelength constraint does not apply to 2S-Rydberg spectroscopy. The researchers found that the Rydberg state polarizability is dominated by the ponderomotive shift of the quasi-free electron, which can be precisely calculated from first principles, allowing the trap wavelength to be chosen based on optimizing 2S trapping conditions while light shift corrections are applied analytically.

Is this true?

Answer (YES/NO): NO